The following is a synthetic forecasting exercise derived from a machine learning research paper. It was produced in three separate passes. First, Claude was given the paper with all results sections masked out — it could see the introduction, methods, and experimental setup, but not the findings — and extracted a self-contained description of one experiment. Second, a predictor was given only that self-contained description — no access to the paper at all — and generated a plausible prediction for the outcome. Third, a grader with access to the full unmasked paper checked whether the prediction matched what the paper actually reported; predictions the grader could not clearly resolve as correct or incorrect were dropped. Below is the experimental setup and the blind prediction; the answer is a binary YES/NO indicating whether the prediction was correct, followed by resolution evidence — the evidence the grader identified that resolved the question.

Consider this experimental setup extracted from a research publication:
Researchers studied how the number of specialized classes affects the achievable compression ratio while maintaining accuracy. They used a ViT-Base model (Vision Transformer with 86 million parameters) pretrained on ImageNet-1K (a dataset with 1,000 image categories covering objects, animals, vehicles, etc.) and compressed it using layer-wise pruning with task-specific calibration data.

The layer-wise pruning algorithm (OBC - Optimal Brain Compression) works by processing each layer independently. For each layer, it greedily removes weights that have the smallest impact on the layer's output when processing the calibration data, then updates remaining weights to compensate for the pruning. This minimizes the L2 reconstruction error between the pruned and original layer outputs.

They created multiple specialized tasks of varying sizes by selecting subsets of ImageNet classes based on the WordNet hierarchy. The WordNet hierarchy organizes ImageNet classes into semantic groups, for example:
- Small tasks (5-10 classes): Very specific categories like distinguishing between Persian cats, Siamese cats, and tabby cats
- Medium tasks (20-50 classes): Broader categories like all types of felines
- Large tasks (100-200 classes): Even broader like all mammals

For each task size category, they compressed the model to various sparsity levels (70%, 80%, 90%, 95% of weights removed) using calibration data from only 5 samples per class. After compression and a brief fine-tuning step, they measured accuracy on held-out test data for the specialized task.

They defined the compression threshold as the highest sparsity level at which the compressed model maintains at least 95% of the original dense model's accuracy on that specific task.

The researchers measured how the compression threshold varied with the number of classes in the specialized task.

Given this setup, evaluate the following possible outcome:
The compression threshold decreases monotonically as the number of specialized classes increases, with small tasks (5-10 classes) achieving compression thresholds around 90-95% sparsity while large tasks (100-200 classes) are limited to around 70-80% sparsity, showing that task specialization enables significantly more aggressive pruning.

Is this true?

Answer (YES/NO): NO